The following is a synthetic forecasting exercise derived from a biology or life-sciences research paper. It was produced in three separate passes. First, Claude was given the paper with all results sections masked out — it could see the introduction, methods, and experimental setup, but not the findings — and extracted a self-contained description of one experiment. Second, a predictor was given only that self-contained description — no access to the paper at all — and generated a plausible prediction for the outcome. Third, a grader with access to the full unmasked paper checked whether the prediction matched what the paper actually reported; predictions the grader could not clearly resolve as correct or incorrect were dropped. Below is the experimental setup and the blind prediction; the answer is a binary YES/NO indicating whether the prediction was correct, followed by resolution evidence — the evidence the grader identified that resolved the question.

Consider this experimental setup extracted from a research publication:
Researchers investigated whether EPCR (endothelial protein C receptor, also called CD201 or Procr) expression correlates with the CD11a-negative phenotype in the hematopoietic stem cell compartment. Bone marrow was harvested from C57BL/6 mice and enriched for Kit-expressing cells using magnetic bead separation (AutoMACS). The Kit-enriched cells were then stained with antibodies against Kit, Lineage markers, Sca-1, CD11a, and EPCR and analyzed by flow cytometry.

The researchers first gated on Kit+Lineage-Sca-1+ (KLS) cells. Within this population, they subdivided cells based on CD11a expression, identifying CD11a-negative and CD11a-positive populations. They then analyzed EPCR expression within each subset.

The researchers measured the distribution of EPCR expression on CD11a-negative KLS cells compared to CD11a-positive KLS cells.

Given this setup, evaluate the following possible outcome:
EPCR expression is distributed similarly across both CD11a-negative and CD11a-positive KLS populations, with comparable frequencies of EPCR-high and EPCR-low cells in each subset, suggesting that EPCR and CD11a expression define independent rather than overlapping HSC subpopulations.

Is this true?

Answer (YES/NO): NO